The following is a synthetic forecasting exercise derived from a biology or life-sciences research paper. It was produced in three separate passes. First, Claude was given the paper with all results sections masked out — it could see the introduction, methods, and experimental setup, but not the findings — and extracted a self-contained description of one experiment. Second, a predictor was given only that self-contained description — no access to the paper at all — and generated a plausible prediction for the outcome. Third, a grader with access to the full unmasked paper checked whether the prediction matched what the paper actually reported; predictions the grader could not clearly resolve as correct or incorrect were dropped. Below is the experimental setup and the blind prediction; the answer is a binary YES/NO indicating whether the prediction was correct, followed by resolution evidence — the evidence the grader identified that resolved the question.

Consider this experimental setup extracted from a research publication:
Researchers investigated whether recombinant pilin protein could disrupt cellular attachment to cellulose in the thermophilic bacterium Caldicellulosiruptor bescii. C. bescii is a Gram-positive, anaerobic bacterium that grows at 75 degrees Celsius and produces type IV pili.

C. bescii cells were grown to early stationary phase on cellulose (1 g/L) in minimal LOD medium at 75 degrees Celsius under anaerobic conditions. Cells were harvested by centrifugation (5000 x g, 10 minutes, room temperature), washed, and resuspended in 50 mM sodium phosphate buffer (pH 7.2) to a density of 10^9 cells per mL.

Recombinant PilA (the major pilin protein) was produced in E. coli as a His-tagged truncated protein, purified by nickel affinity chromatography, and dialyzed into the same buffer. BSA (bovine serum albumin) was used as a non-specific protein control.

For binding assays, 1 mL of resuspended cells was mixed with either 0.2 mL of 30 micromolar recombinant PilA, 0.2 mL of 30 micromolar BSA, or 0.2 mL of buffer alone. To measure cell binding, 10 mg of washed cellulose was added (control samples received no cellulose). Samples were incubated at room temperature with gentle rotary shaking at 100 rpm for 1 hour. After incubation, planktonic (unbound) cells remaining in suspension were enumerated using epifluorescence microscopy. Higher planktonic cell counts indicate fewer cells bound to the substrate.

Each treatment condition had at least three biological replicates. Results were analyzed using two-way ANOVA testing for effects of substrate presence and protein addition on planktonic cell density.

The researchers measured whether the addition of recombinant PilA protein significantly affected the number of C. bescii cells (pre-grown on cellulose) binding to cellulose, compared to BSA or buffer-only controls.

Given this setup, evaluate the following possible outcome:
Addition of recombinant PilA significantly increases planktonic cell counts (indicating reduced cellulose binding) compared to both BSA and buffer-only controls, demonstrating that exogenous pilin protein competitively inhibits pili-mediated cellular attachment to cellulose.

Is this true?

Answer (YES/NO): YES